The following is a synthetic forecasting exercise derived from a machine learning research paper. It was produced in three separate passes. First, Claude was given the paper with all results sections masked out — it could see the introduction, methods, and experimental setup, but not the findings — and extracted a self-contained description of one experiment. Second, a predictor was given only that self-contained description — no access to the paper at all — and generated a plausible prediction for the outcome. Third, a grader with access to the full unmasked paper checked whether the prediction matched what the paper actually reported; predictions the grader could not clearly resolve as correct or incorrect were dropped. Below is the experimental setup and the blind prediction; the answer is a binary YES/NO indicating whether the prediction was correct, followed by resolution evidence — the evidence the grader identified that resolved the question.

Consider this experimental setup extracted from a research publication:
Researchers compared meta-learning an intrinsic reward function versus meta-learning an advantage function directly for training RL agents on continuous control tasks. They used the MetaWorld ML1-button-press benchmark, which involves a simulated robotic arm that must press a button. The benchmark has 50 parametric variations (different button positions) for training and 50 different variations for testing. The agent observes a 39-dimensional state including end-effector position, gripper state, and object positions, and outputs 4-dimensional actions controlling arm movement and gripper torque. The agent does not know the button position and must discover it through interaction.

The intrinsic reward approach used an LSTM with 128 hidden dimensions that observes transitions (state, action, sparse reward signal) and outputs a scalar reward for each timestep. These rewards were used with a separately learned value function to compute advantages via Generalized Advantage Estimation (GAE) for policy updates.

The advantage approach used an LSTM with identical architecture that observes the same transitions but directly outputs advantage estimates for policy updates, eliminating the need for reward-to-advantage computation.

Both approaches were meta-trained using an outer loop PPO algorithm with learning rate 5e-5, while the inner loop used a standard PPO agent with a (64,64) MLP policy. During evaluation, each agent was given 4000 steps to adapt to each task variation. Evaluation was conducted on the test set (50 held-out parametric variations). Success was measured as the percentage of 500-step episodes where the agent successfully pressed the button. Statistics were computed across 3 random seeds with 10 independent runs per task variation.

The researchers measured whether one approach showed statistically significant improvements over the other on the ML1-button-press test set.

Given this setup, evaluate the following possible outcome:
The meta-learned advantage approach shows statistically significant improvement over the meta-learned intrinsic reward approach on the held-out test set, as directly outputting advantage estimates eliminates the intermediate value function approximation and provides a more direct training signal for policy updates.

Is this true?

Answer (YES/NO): YES